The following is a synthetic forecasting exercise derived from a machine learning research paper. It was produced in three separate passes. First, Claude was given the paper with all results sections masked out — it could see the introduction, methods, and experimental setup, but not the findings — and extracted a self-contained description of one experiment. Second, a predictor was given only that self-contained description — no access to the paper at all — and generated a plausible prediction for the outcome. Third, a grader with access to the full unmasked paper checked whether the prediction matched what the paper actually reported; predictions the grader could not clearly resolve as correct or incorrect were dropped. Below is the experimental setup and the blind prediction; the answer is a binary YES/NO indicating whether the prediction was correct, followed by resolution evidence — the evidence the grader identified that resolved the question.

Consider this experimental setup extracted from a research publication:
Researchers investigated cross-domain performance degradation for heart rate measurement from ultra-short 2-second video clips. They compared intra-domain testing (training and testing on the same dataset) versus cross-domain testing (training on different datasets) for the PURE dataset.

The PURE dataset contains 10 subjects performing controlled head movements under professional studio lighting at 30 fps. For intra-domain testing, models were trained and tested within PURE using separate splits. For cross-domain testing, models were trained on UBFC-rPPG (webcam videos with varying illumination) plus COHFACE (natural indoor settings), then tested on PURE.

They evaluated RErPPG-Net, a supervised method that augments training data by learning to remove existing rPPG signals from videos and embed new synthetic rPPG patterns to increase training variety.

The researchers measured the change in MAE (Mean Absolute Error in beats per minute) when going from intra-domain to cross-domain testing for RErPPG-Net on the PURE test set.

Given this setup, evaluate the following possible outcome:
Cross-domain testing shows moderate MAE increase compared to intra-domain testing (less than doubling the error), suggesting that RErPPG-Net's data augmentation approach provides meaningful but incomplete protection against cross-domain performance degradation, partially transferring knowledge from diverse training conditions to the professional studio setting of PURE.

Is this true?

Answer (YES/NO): YES